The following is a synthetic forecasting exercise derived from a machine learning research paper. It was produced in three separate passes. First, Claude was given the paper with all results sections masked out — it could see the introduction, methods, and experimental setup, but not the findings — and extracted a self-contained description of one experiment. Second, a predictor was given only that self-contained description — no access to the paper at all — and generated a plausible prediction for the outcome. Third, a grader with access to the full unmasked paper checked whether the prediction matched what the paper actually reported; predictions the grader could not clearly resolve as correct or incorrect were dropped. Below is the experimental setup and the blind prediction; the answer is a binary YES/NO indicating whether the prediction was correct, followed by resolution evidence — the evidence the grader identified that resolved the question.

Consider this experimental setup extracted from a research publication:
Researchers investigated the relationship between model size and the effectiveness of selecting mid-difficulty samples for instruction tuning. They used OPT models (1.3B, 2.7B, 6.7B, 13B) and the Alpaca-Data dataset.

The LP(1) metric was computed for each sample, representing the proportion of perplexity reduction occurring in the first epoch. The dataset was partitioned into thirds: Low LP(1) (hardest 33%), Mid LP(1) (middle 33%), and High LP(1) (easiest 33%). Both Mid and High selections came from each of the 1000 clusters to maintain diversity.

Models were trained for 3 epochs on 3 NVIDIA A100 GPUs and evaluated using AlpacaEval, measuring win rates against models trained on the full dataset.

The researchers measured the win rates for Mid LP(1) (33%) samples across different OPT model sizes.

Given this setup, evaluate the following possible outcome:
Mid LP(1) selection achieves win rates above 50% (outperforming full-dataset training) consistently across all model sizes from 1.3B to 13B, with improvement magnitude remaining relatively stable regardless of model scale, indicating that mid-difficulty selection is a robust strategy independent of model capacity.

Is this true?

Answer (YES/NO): NO